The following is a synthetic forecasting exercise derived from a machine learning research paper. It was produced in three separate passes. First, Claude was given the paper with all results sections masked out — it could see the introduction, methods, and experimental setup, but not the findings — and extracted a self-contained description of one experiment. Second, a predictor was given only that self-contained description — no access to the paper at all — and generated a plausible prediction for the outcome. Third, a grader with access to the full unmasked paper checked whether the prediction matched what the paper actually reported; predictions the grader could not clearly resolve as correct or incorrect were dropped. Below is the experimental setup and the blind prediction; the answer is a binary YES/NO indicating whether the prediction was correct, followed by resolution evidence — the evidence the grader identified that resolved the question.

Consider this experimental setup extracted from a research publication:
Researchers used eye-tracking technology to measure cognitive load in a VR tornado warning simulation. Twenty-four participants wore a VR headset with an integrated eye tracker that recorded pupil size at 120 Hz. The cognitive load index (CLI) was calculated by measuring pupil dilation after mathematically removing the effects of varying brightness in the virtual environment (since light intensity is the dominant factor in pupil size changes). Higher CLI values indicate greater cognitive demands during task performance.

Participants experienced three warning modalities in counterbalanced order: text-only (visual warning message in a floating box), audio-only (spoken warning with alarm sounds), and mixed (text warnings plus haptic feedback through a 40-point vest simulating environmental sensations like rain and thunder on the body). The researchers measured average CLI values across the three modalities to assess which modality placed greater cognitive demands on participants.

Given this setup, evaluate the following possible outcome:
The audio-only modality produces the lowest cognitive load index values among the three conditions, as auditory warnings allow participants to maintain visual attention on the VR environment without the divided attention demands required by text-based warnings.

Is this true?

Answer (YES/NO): NO